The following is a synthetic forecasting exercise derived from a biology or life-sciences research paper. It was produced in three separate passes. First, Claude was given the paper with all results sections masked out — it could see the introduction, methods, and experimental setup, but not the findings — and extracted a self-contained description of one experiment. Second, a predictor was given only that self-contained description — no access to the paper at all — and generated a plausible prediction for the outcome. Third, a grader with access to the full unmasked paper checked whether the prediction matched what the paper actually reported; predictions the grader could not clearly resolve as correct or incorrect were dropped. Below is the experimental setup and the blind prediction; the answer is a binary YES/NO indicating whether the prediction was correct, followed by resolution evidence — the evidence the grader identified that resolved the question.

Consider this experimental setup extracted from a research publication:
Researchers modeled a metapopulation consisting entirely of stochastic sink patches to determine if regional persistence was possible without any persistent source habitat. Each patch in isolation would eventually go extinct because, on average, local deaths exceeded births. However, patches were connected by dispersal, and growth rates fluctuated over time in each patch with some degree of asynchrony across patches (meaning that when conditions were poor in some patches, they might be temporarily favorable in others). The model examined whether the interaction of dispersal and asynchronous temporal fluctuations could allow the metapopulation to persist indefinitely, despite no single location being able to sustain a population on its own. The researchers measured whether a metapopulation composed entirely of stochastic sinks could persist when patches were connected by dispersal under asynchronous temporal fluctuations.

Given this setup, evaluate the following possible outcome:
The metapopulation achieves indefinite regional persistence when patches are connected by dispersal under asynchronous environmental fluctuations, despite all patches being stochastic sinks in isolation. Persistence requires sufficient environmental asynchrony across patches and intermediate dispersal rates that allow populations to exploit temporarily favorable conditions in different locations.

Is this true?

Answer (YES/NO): YES